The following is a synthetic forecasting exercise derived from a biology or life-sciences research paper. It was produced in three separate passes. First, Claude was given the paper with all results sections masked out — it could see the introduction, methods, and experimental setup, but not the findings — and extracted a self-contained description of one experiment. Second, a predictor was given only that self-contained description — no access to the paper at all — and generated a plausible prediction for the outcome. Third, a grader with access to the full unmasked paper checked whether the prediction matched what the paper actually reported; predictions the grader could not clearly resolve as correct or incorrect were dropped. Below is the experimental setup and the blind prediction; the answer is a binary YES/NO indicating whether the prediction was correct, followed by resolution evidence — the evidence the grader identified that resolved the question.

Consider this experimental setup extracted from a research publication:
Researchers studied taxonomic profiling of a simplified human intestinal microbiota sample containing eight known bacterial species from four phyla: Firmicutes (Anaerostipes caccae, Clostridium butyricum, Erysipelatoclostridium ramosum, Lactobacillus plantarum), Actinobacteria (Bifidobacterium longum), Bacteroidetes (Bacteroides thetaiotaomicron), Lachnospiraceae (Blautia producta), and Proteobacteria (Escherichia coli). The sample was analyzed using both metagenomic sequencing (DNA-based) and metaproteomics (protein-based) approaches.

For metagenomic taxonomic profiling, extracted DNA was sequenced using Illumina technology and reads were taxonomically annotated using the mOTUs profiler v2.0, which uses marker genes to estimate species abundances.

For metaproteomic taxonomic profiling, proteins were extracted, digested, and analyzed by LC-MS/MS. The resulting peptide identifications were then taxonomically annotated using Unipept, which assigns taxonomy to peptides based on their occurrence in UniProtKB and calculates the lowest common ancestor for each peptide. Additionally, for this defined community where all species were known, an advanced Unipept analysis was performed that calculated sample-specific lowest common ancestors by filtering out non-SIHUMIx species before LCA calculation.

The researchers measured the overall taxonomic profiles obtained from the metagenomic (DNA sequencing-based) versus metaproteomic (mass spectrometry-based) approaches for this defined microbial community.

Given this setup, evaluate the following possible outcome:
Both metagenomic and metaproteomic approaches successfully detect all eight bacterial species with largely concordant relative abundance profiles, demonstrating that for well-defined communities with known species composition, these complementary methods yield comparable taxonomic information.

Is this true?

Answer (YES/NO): NO